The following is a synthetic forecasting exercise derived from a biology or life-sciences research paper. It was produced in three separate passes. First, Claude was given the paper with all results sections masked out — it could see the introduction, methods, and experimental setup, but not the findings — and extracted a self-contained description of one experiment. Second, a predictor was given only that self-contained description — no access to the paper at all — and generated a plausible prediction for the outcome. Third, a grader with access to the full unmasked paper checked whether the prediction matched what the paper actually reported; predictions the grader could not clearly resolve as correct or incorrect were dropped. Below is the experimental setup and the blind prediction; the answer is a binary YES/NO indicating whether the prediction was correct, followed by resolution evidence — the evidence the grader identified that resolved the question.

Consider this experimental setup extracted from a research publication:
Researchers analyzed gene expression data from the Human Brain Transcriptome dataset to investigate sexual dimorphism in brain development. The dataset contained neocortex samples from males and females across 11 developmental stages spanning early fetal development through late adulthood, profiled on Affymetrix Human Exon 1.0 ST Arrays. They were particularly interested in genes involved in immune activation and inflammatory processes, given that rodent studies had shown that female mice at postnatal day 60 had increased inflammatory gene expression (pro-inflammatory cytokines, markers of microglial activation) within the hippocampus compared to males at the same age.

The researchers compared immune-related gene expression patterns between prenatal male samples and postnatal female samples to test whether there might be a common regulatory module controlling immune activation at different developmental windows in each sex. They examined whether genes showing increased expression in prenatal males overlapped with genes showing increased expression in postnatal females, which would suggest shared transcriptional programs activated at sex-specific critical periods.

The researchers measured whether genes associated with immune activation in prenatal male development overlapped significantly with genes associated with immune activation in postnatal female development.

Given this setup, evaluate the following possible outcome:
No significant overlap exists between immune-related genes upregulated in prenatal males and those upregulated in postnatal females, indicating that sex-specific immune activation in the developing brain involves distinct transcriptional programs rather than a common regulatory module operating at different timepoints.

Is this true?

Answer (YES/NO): NO